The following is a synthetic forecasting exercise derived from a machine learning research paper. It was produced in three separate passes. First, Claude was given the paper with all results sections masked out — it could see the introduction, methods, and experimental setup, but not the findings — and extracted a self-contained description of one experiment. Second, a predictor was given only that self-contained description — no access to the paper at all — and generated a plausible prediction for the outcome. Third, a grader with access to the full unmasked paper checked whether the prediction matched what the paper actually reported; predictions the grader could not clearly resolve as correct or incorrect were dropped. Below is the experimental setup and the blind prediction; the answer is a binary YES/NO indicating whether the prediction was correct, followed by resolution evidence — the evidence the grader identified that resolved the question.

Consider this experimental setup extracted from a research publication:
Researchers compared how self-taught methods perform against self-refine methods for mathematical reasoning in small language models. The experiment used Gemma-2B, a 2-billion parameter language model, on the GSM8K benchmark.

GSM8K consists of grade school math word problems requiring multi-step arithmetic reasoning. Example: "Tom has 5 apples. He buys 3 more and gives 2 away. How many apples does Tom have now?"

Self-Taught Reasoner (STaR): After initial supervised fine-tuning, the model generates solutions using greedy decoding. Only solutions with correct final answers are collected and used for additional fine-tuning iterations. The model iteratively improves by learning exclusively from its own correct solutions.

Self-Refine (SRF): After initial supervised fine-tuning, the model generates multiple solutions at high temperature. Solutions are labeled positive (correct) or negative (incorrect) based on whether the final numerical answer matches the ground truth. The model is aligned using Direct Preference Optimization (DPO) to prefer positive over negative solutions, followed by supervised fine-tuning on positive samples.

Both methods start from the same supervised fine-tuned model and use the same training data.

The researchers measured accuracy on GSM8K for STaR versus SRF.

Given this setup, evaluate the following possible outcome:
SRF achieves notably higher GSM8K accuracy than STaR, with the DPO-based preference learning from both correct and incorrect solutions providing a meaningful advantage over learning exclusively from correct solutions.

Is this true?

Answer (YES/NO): NO